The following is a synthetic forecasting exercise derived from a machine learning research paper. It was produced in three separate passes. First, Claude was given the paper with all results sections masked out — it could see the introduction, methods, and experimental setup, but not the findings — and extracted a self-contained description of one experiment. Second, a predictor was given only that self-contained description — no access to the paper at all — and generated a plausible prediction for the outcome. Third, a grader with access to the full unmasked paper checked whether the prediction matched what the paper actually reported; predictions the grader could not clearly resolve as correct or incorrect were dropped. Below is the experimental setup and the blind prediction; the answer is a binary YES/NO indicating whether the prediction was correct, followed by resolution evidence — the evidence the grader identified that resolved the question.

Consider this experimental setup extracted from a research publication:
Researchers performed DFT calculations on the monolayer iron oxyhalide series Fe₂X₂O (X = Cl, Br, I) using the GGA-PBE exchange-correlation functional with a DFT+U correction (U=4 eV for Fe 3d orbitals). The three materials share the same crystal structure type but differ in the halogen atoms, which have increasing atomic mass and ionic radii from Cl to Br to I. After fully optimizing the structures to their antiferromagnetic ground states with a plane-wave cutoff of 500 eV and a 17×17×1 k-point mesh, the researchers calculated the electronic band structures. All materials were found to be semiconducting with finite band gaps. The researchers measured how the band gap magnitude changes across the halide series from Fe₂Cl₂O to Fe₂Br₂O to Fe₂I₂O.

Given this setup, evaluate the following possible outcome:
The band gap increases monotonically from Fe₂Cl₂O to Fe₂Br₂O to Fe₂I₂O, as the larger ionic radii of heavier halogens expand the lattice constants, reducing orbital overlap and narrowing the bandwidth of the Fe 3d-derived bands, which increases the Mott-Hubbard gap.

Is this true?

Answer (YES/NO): NO